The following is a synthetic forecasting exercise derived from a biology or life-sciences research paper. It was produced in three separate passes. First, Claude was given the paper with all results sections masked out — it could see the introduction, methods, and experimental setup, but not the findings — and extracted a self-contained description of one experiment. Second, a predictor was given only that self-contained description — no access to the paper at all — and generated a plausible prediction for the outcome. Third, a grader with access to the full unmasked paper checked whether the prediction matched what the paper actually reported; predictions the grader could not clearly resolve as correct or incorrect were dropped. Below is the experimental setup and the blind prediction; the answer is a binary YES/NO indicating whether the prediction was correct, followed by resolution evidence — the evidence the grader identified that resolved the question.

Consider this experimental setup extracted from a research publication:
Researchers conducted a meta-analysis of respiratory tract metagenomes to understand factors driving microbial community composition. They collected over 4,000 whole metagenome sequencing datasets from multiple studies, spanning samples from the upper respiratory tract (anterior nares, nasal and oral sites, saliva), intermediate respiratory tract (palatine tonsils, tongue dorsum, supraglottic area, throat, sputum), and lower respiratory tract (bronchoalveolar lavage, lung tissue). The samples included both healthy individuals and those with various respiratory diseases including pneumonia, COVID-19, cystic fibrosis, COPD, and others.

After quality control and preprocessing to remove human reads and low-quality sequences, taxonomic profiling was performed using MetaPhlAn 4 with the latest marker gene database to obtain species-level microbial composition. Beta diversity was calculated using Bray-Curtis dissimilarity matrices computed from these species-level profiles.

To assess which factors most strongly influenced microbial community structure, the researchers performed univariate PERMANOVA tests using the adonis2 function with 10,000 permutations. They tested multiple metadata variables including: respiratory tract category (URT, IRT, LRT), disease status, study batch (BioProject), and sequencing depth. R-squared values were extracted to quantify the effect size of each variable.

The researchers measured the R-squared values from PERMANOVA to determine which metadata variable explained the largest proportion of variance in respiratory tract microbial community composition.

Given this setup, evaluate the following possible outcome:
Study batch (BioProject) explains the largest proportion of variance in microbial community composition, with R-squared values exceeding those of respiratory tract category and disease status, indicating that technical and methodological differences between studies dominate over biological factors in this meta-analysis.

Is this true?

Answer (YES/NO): NO